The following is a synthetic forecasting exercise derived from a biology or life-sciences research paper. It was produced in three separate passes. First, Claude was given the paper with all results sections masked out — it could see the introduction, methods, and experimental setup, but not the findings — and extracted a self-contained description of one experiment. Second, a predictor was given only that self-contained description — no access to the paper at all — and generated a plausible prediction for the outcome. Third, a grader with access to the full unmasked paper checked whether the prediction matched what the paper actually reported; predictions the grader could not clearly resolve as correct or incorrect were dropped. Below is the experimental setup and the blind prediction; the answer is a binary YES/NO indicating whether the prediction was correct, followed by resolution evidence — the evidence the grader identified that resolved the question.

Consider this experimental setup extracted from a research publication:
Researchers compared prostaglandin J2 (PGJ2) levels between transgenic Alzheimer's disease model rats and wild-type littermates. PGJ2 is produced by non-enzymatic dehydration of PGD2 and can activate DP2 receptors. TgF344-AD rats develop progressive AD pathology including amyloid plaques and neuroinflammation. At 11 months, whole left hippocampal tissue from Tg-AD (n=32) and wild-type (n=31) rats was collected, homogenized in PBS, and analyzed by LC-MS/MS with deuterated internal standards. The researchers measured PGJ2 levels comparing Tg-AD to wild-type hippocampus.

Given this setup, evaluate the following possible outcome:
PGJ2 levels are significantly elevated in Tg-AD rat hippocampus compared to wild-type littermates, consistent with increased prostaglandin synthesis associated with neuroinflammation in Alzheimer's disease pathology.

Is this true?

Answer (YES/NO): NO